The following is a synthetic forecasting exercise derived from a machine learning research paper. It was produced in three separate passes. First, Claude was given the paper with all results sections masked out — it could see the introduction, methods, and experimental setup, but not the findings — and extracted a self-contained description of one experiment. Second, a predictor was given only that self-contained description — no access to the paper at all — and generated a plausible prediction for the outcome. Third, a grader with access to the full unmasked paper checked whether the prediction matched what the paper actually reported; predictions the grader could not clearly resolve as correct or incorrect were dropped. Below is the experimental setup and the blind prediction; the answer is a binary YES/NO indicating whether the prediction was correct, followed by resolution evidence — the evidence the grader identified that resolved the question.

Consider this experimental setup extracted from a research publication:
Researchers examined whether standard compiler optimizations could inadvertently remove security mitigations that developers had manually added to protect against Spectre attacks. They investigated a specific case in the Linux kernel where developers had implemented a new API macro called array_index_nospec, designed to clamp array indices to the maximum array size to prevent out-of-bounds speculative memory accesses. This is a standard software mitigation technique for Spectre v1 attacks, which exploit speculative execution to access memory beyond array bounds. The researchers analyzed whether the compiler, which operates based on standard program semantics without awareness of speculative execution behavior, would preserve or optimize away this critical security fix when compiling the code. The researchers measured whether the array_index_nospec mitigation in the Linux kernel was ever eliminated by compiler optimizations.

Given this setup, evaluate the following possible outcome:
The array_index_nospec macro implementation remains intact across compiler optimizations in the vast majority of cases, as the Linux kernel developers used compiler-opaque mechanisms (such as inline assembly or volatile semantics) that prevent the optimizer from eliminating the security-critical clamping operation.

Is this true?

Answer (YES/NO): NO